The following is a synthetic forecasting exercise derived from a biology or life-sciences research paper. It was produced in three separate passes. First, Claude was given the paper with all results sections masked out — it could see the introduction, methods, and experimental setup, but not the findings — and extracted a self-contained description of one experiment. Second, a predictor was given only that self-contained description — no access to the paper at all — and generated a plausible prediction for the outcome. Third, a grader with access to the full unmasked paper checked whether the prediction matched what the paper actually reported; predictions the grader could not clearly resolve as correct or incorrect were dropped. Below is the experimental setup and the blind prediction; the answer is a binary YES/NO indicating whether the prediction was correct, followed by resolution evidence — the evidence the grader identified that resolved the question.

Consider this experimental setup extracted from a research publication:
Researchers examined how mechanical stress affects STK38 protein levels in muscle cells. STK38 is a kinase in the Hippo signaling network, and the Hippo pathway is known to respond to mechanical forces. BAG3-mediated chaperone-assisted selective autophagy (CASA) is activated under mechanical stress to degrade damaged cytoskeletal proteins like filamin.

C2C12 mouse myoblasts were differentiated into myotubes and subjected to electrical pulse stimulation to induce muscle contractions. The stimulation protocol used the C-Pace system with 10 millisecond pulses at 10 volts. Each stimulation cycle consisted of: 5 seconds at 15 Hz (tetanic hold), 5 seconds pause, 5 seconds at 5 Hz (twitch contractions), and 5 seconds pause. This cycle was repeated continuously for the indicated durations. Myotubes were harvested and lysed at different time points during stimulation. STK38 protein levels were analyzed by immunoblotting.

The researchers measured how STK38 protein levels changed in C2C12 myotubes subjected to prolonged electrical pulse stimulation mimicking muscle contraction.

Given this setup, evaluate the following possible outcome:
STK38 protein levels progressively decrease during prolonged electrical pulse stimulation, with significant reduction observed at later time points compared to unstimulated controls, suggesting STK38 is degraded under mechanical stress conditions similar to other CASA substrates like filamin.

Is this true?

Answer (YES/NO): NO